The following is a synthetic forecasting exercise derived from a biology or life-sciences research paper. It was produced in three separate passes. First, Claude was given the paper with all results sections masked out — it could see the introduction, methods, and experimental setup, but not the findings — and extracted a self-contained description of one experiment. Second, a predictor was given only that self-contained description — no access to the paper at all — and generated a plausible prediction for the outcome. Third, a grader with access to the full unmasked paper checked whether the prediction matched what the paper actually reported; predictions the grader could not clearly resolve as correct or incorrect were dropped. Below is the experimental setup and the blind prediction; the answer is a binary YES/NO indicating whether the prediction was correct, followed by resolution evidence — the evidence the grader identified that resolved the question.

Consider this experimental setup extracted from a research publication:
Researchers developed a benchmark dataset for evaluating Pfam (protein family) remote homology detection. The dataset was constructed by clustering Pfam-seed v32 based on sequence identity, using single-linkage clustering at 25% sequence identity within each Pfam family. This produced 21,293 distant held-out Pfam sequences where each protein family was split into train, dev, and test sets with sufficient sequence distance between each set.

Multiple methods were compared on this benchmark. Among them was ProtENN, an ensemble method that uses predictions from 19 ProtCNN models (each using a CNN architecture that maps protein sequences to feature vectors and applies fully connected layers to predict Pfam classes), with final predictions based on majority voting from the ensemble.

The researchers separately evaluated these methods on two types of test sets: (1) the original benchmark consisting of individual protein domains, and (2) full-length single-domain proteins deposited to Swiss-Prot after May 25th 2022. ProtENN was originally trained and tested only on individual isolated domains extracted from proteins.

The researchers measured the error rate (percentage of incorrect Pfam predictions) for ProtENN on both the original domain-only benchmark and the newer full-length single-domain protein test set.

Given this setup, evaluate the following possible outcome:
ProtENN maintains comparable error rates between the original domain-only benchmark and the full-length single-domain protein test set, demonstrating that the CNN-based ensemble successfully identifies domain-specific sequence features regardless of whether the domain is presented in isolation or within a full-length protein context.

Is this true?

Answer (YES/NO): NO